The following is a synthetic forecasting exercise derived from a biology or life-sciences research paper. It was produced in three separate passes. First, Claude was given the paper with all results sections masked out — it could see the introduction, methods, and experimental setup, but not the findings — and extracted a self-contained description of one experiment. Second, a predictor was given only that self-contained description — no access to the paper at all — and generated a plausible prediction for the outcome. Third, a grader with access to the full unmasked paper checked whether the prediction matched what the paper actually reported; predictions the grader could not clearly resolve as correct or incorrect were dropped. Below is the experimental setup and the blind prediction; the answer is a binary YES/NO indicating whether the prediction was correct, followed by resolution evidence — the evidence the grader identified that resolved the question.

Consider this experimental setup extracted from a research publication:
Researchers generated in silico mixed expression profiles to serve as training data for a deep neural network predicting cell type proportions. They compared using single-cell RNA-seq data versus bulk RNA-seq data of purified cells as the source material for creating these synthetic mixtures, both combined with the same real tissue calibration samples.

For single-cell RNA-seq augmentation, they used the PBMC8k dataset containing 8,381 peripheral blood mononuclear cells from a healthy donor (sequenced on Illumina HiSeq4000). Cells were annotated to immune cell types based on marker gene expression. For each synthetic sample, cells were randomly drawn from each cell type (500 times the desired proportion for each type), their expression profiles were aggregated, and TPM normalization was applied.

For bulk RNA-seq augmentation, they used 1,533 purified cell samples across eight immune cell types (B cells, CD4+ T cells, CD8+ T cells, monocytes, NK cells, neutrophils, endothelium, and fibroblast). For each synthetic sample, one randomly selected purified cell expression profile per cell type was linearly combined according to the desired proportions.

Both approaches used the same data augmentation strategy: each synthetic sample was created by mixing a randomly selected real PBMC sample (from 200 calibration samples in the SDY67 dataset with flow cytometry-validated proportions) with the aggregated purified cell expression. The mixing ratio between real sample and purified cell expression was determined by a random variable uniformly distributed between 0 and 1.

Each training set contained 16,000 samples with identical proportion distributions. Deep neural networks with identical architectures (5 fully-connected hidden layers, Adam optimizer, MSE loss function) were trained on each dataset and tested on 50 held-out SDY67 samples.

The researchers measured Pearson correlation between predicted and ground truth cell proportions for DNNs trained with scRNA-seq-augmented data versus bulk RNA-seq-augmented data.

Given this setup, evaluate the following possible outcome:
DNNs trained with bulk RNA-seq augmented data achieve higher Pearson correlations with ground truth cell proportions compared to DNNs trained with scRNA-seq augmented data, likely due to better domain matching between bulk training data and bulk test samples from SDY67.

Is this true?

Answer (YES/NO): NO